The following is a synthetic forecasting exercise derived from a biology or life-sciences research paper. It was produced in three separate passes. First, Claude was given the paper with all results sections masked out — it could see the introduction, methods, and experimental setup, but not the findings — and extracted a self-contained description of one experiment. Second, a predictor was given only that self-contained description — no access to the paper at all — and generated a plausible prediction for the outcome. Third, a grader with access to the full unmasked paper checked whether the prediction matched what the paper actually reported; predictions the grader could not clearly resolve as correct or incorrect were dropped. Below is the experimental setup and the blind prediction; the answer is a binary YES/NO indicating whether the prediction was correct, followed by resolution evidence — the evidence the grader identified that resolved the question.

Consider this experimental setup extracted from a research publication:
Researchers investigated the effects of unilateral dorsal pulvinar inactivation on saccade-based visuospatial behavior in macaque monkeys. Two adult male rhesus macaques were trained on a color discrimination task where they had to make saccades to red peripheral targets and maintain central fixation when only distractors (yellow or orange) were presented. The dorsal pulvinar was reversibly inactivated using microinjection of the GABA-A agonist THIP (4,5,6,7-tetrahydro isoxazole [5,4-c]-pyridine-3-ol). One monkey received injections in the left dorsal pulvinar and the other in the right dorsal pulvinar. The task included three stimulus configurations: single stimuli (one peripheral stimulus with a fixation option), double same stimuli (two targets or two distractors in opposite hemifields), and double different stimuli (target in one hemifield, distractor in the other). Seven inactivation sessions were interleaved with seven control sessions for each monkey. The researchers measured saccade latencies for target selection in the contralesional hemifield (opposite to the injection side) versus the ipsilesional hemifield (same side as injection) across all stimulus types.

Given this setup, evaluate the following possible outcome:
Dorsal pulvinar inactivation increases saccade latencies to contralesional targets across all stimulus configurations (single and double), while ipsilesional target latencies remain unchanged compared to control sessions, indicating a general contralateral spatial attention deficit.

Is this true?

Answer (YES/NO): NO